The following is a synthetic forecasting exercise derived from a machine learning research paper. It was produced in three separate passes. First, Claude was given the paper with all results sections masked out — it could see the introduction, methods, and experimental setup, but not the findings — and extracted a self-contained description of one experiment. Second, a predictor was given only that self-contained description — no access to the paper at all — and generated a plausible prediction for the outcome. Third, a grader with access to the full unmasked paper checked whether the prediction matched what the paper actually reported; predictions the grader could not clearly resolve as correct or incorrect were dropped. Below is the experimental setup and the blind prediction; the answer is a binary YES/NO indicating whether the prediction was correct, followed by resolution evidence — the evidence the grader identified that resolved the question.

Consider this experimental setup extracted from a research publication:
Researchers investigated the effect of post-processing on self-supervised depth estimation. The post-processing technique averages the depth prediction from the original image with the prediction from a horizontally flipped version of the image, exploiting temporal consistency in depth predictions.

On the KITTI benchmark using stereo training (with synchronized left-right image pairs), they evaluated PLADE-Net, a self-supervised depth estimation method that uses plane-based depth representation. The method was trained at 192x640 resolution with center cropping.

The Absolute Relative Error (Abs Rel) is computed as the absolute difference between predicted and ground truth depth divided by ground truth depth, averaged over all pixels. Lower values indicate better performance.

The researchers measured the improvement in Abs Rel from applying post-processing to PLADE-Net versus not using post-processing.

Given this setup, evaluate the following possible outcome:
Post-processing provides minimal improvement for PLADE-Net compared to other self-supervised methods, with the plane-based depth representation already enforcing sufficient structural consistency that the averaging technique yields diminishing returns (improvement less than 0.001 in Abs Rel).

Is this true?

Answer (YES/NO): NO